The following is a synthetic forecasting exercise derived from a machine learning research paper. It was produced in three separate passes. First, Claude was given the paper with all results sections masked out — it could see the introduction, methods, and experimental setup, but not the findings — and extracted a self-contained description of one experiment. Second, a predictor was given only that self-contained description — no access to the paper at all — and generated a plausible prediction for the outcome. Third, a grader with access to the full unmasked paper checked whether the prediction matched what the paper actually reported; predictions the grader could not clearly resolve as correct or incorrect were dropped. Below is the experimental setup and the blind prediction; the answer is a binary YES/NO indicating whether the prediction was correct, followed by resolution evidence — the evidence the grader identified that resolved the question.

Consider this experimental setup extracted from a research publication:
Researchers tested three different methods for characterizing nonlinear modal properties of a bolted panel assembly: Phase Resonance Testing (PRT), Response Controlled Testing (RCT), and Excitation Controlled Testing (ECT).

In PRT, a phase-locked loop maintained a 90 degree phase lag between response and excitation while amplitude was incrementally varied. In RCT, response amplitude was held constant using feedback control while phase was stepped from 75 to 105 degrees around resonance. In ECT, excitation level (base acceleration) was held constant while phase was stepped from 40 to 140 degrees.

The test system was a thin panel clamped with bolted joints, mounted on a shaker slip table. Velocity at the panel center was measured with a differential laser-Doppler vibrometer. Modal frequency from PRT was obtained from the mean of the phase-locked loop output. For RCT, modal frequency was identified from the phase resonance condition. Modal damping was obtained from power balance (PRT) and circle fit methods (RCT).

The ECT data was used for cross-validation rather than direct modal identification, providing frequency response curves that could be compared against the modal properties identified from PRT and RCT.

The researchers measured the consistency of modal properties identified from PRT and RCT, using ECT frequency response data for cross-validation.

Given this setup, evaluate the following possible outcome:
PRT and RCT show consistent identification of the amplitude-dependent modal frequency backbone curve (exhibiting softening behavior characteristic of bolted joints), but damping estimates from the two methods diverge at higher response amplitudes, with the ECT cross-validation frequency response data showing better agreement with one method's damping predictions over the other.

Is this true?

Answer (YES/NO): NO